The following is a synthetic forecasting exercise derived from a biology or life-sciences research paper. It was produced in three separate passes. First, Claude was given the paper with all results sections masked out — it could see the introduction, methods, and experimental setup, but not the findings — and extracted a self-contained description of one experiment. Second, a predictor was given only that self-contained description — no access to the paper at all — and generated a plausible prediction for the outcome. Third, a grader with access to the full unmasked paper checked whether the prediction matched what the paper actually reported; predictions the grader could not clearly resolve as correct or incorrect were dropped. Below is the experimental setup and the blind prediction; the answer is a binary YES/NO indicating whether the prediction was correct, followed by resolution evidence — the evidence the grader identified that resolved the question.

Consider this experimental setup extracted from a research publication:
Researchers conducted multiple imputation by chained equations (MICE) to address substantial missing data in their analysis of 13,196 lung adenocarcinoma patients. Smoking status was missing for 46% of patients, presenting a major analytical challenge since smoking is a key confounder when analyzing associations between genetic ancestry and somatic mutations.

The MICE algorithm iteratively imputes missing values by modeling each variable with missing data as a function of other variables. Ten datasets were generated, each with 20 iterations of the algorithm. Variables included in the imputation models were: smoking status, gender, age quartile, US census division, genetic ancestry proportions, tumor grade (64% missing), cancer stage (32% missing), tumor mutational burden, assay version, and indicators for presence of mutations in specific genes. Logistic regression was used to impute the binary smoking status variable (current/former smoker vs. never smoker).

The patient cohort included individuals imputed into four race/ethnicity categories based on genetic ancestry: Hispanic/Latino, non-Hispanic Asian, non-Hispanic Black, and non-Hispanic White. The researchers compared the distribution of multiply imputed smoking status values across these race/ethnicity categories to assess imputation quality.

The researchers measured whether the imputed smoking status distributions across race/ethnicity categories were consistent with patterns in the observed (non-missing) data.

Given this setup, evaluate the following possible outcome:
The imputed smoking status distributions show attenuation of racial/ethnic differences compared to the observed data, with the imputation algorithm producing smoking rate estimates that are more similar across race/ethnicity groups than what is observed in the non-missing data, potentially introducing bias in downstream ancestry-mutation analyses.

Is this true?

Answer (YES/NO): YES